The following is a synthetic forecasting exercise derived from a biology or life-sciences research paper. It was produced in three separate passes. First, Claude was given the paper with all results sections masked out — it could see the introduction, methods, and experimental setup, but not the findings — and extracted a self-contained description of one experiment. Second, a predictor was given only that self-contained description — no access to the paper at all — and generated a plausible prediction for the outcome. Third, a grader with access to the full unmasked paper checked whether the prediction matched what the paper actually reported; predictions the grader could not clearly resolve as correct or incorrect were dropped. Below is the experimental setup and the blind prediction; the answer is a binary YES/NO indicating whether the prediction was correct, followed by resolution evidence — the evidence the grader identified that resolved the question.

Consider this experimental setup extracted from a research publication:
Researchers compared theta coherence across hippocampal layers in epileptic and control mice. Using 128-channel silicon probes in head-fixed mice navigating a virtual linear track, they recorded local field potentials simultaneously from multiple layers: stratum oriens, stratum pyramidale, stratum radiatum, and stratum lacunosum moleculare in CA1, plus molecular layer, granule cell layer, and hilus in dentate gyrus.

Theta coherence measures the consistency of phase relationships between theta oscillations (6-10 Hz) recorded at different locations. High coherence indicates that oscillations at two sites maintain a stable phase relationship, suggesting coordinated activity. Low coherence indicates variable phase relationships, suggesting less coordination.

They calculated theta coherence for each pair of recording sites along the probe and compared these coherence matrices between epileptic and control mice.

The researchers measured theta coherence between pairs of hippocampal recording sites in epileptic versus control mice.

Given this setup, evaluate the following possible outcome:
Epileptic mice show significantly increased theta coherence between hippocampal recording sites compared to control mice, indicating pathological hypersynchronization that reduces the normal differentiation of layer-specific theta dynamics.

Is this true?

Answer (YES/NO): NO